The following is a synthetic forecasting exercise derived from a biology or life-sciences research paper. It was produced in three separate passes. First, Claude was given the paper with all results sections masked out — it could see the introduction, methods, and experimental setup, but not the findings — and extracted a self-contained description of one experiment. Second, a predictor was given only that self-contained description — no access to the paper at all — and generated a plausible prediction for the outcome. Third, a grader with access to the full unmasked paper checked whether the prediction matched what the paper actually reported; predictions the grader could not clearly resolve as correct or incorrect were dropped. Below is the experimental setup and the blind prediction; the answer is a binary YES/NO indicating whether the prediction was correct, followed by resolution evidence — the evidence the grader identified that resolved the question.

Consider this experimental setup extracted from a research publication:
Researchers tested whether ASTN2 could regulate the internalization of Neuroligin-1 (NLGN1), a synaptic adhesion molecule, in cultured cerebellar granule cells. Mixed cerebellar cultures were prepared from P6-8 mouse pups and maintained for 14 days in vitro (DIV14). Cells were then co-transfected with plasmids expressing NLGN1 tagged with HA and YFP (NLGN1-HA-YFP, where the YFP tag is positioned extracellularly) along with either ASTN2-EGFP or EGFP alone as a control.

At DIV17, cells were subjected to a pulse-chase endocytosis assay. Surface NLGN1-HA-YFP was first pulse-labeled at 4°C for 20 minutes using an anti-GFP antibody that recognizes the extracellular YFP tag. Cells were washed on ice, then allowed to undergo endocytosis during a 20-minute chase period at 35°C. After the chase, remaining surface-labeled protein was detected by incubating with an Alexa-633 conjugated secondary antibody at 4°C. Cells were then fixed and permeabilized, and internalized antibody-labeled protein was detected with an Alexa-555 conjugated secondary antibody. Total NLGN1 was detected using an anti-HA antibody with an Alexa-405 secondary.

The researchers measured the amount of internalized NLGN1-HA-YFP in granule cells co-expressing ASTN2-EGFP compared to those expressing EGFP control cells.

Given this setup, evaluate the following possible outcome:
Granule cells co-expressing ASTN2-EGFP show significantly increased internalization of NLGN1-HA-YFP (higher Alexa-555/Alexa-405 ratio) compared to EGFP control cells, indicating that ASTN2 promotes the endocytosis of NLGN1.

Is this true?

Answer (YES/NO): YES